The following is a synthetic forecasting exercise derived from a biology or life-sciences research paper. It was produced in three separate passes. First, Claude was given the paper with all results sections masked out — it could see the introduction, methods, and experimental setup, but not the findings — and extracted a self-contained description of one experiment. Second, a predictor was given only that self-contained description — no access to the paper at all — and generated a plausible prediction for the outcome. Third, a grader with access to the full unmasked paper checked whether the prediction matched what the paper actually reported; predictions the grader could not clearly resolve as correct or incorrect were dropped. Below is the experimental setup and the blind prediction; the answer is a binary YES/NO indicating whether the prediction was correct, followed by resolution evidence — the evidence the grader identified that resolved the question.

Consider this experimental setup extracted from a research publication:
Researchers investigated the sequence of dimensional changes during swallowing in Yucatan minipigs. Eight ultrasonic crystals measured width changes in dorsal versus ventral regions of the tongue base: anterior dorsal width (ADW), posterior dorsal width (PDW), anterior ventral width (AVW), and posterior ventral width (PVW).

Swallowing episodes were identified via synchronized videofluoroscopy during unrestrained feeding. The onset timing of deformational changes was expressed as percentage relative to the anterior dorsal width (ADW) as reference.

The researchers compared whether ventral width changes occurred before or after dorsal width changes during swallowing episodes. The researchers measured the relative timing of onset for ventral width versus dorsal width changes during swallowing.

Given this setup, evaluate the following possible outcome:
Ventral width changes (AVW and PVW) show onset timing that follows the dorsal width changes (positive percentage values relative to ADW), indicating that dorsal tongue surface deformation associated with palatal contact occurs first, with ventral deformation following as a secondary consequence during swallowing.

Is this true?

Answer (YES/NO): NO